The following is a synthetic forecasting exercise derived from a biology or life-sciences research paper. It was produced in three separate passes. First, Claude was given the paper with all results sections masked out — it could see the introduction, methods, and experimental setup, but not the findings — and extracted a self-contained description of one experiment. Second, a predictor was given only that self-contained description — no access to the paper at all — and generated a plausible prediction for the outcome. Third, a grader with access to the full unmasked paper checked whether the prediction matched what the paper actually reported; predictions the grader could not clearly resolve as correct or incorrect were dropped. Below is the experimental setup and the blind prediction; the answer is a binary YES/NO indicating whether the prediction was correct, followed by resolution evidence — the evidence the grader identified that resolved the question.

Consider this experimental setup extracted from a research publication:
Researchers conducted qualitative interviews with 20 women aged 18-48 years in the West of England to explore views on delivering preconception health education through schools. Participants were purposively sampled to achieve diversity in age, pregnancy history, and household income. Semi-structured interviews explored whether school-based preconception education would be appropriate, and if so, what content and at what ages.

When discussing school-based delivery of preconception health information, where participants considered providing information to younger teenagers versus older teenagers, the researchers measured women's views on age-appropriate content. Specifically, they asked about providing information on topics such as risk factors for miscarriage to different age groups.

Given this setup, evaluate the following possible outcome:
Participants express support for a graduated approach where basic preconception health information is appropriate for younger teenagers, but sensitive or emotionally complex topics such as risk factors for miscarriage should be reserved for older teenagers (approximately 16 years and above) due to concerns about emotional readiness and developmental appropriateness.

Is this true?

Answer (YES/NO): YES